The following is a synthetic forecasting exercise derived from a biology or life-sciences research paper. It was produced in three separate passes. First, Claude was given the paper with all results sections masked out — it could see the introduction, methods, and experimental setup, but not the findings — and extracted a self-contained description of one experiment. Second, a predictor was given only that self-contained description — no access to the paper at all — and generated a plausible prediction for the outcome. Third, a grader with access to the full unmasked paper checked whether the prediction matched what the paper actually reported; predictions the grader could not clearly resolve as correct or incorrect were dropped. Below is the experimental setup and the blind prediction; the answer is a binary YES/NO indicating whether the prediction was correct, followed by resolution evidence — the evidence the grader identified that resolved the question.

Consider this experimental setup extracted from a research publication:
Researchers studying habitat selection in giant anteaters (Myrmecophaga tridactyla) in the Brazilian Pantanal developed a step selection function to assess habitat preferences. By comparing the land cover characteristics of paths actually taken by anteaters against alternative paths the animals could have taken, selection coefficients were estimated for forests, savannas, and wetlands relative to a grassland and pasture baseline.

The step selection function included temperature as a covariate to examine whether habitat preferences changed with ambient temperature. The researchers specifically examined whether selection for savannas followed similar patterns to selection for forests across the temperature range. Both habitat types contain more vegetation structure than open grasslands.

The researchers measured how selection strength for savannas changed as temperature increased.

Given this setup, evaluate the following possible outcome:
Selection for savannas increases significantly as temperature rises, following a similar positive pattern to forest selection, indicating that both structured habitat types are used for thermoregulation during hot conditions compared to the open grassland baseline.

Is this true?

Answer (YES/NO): NO